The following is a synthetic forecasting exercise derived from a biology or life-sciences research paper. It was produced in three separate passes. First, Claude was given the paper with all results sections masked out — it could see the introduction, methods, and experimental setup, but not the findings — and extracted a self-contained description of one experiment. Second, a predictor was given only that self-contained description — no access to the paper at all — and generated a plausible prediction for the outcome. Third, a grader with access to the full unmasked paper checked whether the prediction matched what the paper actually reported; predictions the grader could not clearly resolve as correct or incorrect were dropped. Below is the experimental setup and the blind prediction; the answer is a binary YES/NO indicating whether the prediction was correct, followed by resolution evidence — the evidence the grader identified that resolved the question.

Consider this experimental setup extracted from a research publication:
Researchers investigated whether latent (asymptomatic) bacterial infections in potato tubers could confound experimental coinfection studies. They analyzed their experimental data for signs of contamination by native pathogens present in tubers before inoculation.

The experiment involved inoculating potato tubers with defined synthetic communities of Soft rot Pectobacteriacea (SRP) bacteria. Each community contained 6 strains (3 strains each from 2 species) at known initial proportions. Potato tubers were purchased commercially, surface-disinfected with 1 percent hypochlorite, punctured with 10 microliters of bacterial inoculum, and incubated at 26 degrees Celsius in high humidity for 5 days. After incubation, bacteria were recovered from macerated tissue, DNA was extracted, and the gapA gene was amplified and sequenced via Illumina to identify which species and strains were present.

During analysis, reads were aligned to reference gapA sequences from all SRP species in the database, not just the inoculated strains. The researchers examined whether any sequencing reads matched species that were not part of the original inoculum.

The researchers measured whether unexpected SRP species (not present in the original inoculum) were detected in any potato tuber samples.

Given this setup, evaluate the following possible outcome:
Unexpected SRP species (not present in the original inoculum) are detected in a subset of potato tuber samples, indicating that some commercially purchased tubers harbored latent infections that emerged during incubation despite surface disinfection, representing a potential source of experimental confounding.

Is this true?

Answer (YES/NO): YES